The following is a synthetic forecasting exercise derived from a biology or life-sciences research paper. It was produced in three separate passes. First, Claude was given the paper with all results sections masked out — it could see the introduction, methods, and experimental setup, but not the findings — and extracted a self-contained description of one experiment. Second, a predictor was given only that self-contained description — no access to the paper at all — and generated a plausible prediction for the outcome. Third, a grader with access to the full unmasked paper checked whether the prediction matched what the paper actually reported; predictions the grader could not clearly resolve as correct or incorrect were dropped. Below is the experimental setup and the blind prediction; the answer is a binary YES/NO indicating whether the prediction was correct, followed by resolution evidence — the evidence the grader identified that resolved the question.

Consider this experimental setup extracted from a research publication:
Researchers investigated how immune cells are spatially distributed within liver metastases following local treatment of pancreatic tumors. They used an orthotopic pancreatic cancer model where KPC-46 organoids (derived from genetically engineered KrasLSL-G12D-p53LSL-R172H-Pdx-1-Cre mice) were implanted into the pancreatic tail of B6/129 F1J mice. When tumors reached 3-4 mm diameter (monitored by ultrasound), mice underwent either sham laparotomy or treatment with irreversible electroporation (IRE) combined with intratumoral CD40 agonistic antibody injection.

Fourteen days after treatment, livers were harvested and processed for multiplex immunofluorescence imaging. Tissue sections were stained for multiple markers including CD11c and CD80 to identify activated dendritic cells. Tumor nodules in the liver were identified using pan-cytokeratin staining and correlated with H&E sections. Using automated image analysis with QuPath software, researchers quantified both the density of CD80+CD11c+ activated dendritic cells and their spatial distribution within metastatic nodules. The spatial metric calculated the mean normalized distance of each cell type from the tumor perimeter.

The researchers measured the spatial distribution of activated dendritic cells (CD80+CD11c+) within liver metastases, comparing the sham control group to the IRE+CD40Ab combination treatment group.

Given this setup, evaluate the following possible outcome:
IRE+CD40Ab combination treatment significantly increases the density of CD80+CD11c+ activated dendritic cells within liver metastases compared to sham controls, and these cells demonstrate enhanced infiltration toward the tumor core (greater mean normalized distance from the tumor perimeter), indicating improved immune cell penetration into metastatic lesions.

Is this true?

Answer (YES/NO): YES